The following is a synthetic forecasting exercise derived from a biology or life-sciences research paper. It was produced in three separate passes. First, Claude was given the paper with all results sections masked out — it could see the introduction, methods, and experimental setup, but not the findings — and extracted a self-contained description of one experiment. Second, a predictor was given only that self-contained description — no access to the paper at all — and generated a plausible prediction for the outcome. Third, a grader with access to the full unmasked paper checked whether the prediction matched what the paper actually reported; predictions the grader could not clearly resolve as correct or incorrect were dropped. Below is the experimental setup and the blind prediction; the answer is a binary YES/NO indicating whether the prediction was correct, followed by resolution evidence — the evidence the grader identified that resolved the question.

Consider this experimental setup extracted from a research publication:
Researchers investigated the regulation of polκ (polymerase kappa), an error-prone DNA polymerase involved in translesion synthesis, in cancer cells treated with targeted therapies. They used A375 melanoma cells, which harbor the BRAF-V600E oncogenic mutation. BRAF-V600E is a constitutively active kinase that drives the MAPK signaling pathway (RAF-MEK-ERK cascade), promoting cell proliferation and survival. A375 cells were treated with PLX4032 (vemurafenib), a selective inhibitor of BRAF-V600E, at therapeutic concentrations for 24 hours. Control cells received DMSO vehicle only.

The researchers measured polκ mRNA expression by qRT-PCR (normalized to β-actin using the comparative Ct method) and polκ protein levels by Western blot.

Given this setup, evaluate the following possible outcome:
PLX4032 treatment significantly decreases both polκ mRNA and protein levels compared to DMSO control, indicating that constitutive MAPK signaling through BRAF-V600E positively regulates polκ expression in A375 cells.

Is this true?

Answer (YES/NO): NO